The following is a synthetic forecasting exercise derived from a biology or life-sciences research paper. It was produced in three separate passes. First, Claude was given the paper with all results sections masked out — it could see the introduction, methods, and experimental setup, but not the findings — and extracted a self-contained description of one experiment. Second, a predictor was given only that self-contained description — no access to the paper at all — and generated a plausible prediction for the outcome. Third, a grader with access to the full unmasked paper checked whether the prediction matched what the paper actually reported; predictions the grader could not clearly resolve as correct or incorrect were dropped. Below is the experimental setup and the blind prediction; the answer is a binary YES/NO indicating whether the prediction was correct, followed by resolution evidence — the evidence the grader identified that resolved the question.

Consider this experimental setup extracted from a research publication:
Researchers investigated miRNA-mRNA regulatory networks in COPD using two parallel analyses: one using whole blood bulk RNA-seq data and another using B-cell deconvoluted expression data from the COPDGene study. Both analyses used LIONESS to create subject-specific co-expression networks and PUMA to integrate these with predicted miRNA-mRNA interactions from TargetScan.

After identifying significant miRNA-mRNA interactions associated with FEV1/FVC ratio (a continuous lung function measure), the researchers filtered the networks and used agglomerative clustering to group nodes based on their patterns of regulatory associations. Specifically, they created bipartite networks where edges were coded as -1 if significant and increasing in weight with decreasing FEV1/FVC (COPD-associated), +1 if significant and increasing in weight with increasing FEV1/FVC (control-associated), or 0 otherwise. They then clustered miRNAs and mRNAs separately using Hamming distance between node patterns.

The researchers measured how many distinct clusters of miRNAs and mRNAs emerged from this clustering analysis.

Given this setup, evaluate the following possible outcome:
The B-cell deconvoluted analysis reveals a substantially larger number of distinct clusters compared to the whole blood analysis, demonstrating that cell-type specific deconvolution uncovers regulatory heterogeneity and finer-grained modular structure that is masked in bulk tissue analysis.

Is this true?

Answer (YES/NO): NO